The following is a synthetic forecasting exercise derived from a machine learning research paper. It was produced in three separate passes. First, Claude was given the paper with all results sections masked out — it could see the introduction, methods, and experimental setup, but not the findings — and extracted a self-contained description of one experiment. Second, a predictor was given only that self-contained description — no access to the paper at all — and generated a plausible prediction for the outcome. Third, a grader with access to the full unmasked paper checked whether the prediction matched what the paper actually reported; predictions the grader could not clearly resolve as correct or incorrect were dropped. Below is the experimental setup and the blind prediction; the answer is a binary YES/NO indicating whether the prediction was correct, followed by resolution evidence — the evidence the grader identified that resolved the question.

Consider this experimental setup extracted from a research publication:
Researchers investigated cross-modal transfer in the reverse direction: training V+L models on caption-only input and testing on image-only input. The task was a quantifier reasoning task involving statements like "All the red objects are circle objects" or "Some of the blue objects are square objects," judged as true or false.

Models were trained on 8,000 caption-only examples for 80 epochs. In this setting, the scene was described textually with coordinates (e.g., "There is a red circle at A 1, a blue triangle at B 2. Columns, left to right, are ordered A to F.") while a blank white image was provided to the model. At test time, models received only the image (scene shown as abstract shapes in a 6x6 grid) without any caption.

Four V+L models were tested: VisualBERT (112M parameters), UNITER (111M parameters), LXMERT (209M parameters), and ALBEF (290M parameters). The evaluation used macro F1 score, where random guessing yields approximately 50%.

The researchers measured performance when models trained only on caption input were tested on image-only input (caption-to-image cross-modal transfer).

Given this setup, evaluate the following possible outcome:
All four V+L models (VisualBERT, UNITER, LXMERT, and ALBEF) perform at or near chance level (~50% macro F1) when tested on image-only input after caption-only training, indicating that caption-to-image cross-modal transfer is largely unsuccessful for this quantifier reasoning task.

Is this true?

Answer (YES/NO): YES